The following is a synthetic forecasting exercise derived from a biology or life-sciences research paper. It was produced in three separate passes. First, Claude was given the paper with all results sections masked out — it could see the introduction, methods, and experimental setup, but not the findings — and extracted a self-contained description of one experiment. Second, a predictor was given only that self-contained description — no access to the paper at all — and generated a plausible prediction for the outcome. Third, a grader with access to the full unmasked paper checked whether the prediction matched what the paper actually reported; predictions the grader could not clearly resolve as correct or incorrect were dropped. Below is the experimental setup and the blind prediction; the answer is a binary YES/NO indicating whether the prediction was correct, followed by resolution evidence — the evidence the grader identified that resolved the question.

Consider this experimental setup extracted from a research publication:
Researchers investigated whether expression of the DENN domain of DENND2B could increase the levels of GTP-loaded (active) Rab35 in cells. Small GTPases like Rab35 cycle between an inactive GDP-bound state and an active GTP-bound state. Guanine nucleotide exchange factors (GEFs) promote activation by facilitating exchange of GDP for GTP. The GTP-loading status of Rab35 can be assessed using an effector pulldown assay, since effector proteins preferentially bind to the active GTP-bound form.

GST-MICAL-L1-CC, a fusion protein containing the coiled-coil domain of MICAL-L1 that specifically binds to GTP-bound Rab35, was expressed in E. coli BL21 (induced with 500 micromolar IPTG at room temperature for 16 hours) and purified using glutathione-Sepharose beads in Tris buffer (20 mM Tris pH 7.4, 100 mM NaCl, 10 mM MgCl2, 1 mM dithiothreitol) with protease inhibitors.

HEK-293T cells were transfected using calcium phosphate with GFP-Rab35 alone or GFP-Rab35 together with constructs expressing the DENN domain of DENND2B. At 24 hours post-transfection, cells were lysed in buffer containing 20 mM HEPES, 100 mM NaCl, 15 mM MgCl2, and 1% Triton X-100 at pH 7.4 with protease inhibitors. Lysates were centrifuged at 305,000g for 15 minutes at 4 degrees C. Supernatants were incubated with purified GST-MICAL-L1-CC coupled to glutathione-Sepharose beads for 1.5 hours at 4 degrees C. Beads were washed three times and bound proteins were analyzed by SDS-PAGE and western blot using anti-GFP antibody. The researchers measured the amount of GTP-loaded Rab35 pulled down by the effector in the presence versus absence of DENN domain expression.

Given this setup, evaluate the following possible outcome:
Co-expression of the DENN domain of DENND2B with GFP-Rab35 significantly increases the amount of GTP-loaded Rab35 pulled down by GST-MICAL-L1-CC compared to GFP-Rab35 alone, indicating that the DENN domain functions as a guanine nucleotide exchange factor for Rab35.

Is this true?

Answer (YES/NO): YES